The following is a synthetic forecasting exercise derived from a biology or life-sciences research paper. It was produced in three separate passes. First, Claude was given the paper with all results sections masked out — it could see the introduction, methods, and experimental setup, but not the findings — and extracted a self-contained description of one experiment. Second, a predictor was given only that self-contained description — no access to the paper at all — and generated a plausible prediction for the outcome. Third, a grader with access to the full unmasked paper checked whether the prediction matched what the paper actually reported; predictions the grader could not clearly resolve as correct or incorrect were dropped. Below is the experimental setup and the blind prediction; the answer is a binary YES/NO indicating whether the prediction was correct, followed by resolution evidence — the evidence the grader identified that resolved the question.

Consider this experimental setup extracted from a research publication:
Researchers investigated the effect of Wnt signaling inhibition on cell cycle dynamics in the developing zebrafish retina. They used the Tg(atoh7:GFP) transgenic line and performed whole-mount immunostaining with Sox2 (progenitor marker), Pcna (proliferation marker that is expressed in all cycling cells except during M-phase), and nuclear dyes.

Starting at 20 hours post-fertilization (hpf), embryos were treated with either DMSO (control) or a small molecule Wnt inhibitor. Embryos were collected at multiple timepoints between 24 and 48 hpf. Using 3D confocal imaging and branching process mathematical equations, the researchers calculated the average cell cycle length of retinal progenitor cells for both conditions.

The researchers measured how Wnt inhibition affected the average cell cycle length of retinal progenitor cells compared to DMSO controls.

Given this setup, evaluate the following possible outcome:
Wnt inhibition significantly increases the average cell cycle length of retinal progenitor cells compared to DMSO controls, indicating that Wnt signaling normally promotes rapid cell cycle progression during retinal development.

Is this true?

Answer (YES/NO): YES